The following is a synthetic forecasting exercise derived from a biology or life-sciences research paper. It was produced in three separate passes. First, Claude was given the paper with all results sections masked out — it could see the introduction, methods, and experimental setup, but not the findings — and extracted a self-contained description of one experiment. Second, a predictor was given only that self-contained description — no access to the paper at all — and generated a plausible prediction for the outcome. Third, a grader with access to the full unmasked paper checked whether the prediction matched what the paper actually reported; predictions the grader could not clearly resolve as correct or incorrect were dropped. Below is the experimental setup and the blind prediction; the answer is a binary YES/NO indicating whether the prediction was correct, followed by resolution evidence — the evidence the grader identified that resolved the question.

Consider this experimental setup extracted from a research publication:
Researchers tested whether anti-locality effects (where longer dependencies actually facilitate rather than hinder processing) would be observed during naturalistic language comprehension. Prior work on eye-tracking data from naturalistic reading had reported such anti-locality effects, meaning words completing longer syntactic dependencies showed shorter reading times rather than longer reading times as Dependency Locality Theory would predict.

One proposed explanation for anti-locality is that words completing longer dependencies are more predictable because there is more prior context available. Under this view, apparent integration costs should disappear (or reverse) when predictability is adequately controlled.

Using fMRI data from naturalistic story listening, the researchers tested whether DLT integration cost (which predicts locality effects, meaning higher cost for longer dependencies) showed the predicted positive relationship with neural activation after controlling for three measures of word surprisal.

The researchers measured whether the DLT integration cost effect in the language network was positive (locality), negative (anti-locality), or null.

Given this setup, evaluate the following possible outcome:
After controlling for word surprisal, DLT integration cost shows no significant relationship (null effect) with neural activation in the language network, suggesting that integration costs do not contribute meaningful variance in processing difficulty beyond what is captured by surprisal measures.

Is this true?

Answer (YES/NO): NO